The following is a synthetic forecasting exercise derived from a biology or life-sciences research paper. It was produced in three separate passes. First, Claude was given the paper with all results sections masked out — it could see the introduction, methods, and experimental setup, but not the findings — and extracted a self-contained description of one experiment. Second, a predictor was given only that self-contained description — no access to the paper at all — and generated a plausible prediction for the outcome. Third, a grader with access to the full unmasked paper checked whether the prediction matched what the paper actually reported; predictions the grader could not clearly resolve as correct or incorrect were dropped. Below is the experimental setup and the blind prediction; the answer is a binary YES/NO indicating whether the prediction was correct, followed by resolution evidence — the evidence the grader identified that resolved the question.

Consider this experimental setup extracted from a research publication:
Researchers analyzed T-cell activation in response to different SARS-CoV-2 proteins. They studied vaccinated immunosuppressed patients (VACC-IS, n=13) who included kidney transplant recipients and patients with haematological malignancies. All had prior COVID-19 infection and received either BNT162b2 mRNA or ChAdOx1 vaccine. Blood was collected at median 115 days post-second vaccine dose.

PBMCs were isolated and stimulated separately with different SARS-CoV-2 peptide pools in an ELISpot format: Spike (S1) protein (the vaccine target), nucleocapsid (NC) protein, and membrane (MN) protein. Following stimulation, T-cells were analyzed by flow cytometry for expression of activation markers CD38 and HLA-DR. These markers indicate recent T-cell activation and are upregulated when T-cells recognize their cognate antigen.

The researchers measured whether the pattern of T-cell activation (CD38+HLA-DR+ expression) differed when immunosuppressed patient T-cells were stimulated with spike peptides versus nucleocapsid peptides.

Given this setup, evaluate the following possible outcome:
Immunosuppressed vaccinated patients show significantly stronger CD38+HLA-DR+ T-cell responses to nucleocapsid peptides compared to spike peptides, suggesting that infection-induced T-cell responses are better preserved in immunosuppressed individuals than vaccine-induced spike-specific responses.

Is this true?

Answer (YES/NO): YES